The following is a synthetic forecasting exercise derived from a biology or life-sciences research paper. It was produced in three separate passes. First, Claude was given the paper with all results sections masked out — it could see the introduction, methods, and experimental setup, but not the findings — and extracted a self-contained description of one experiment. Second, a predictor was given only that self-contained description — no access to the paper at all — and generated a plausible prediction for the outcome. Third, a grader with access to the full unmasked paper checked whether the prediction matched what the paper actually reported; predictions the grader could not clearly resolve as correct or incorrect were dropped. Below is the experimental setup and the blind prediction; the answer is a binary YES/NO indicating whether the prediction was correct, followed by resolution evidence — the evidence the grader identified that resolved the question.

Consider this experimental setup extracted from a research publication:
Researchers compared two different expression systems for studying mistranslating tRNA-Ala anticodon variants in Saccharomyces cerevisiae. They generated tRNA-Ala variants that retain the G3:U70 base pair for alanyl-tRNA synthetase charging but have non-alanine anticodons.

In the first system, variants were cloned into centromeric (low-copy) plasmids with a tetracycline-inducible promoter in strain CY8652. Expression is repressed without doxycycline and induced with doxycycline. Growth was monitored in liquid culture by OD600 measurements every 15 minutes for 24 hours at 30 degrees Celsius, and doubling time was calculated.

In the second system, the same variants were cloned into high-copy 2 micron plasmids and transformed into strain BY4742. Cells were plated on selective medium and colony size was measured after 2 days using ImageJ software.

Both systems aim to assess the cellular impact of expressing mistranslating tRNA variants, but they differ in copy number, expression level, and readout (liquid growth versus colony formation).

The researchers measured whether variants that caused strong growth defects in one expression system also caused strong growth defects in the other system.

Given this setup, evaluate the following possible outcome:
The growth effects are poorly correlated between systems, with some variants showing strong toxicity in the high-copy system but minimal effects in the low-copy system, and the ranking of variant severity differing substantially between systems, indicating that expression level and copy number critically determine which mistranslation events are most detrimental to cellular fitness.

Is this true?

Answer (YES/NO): YES